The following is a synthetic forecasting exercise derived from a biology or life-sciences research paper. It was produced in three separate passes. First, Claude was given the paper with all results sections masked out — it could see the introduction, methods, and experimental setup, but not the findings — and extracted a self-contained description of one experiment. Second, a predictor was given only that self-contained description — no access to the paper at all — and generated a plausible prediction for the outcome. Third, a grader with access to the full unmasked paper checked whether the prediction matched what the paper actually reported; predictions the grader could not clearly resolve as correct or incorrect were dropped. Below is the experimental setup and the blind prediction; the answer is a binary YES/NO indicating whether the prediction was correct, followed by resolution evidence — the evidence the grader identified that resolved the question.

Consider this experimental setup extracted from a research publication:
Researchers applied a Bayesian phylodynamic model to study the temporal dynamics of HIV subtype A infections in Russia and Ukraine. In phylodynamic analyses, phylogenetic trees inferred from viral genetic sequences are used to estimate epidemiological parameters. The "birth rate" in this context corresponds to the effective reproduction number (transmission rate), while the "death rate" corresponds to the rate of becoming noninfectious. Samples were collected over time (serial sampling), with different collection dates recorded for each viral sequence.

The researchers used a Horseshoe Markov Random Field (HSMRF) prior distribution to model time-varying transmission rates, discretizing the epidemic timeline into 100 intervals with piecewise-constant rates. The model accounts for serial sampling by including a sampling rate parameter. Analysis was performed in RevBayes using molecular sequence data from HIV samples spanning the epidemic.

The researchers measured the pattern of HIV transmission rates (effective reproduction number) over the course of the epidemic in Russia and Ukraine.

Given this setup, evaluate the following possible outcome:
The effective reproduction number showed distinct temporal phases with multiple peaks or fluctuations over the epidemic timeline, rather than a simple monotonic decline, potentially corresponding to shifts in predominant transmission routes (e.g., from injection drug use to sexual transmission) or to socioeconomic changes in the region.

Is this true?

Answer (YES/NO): NO